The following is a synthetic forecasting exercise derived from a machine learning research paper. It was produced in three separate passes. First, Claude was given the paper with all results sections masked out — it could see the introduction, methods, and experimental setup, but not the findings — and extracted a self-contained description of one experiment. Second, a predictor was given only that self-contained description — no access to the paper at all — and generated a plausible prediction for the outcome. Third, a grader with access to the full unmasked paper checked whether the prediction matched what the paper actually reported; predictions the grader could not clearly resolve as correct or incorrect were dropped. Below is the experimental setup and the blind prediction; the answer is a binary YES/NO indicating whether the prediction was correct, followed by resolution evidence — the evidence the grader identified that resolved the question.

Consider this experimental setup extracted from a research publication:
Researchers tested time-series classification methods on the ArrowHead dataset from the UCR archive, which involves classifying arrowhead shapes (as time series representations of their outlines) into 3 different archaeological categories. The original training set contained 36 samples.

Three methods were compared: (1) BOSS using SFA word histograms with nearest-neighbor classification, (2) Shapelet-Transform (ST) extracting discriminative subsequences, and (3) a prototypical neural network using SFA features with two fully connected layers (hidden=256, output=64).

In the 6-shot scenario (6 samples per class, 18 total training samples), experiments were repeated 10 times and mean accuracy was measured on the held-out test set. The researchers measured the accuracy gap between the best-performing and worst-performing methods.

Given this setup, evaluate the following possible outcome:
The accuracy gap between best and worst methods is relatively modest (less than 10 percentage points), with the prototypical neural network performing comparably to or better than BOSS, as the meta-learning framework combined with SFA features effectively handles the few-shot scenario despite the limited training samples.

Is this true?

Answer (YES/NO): NO